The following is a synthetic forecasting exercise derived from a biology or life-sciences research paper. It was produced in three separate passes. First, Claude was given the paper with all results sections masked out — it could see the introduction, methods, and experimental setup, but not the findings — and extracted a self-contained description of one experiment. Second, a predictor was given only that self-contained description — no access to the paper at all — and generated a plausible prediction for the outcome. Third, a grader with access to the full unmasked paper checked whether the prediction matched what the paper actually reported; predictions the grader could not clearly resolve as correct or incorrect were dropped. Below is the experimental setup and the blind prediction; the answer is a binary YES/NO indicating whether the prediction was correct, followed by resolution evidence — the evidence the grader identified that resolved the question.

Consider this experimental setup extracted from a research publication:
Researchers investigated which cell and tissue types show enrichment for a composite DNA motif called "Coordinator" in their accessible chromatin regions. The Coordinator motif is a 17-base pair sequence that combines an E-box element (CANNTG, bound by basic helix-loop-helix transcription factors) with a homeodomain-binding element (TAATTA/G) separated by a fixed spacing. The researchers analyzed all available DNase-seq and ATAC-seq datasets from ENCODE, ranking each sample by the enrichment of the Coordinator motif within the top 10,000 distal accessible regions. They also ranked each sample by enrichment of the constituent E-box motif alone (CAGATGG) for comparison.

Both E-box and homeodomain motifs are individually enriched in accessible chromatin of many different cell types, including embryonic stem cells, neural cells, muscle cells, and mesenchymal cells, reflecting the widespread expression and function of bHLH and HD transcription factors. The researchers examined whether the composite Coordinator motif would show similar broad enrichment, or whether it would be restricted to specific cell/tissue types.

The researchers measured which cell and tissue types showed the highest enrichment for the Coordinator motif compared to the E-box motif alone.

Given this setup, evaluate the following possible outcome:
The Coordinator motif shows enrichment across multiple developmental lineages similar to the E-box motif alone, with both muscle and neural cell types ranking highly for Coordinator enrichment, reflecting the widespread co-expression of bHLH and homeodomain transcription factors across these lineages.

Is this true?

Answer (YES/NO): NO